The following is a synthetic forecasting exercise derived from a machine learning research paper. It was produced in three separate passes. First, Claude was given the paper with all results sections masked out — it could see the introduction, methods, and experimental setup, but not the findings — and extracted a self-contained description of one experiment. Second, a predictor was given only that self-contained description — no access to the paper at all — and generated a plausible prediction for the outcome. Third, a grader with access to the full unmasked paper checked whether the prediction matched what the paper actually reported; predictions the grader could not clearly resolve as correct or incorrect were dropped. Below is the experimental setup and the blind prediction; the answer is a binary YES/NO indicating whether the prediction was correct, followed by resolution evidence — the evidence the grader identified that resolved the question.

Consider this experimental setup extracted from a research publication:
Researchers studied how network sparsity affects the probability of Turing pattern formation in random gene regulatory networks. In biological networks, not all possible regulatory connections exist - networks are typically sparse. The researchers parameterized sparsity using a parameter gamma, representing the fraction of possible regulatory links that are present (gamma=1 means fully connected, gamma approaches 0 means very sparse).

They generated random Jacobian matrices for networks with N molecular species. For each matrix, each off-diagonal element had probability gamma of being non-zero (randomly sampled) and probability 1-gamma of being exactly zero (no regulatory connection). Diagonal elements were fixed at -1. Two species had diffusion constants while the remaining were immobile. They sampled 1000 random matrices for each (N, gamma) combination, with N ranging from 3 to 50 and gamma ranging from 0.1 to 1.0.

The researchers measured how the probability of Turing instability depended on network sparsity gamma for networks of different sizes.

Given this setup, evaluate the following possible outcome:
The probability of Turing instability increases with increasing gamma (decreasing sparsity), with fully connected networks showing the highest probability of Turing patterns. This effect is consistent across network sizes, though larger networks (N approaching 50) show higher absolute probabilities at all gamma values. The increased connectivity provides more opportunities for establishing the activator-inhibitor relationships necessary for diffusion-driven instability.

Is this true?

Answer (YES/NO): NO